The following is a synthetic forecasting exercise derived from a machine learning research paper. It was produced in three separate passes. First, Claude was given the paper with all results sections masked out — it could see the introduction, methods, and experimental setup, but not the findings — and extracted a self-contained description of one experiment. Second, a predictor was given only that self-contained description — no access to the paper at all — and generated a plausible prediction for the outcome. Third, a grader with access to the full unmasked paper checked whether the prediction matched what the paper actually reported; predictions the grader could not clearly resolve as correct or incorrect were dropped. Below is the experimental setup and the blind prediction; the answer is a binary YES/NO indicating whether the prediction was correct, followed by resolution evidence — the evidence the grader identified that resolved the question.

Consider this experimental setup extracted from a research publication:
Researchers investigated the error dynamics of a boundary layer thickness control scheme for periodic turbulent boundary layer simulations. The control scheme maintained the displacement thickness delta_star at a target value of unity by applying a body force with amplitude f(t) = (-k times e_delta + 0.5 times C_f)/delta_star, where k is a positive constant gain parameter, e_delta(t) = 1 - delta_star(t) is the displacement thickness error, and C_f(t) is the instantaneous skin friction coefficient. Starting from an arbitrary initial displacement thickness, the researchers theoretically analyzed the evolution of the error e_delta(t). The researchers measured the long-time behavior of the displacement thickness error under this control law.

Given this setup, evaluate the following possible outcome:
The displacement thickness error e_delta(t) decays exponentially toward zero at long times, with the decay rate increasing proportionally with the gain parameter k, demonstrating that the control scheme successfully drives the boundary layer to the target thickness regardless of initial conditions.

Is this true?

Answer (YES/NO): YES